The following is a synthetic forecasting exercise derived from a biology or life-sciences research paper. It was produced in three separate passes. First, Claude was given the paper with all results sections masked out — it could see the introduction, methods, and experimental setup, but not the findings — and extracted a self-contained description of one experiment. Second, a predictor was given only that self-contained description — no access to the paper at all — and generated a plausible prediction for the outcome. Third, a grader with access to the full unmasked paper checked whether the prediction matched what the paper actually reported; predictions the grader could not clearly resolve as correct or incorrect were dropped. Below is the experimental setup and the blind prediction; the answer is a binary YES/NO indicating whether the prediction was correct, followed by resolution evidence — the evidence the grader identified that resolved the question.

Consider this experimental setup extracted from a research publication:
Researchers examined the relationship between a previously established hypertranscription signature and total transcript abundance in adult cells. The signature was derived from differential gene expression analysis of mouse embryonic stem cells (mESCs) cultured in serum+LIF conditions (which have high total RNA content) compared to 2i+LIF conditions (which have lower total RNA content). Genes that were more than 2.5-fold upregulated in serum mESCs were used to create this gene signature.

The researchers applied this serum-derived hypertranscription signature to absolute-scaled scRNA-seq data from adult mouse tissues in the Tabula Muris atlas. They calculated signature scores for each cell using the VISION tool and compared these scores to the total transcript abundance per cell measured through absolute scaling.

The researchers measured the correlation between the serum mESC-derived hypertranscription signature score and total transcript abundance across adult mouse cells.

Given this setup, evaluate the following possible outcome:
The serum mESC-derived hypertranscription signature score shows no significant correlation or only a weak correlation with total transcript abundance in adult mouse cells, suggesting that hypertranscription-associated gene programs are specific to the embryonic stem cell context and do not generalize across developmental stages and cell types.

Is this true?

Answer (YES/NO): NO